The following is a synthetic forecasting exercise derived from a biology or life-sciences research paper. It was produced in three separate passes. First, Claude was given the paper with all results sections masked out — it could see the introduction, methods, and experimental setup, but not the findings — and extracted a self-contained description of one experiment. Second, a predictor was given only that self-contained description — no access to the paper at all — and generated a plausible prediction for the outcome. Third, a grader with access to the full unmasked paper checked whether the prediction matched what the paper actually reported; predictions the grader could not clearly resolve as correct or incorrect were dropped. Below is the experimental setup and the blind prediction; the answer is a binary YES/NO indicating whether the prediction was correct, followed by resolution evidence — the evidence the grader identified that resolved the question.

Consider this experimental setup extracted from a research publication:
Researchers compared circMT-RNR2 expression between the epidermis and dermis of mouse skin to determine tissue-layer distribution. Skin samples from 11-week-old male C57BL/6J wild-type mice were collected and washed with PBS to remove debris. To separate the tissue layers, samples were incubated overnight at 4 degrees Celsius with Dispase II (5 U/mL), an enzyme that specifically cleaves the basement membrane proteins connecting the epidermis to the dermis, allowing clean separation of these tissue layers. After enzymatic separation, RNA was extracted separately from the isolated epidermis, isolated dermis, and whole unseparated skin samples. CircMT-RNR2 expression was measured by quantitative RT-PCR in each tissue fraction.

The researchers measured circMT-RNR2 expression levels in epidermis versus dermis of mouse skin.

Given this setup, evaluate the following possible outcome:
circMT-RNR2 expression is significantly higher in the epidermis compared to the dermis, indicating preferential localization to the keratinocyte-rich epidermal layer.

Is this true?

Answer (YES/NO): NO